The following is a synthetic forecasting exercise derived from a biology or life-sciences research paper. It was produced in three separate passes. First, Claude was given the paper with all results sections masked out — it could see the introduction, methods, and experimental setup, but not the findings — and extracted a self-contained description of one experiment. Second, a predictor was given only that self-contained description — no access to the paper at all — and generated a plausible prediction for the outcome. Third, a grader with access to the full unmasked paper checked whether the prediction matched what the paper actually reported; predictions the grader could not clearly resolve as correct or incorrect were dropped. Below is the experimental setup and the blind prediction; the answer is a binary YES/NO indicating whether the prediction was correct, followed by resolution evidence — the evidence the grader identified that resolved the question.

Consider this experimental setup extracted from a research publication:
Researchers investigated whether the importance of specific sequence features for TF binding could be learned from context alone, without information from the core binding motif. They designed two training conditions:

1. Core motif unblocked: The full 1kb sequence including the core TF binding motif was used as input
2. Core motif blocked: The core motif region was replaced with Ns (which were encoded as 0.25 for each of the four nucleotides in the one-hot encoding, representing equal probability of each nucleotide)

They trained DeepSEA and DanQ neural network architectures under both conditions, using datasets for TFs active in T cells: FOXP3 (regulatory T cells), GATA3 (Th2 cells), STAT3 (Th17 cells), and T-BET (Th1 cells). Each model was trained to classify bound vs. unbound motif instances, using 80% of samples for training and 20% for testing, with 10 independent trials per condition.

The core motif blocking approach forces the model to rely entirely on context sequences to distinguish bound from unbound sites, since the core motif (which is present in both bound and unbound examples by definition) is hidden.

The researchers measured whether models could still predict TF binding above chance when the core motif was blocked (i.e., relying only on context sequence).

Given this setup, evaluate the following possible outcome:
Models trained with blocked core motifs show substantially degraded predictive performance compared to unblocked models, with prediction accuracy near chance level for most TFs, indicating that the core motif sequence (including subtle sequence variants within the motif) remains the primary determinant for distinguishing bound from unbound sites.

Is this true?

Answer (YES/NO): NO